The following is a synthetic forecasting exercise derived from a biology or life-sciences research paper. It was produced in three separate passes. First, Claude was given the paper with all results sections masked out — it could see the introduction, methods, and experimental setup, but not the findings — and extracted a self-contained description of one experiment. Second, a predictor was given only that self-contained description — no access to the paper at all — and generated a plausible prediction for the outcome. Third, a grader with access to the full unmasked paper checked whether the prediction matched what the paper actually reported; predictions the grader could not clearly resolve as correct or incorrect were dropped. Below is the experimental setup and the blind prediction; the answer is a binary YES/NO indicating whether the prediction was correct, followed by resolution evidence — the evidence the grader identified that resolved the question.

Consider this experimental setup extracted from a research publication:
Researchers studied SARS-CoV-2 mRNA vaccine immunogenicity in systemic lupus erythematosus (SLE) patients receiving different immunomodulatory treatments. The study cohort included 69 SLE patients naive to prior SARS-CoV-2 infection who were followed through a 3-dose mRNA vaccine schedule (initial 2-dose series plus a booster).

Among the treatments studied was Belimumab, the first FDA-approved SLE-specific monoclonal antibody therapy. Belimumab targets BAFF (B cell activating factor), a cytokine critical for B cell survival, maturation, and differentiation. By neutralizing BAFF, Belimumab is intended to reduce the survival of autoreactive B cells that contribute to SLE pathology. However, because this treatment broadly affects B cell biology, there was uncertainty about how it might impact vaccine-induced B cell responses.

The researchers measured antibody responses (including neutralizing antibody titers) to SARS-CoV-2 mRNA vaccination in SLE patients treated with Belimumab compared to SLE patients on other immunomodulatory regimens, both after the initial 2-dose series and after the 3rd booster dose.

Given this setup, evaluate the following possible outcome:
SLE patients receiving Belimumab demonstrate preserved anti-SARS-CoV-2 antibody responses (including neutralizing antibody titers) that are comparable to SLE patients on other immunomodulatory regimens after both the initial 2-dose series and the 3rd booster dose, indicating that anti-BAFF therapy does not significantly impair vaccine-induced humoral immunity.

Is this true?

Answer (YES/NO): NO